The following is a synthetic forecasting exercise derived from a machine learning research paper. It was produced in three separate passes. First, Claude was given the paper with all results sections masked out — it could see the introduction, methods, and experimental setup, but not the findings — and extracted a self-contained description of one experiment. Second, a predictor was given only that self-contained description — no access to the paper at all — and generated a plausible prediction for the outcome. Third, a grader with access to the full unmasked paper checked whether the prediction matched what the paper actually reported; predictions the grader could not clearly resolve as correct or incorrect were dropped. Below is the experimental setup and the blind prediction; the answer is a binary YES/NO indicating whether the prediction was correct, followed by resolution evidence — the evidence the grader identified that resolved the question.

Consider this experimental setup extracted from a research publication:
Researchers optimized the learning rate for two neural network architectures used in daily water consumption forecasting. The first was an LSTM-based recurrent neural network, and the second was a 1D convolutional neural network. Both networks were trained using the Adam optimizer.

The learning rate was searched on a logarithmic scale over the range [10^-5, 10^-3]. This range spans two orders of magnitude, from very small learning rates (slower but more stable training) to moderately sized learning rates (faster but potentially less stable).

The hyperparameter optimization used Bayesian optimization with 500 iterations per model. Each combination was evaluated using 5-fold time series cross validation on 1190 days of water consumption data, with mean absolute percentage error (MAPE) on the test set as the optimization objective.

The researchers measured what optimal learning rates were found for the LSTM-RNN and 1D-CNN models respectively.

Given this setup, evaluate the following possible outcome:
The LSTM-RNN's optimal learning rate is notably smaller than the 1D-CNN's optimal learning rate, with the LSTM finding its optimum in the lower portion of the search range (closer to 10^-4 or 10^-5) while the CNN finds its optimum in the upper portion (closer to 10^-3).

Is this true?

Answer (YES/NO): YES